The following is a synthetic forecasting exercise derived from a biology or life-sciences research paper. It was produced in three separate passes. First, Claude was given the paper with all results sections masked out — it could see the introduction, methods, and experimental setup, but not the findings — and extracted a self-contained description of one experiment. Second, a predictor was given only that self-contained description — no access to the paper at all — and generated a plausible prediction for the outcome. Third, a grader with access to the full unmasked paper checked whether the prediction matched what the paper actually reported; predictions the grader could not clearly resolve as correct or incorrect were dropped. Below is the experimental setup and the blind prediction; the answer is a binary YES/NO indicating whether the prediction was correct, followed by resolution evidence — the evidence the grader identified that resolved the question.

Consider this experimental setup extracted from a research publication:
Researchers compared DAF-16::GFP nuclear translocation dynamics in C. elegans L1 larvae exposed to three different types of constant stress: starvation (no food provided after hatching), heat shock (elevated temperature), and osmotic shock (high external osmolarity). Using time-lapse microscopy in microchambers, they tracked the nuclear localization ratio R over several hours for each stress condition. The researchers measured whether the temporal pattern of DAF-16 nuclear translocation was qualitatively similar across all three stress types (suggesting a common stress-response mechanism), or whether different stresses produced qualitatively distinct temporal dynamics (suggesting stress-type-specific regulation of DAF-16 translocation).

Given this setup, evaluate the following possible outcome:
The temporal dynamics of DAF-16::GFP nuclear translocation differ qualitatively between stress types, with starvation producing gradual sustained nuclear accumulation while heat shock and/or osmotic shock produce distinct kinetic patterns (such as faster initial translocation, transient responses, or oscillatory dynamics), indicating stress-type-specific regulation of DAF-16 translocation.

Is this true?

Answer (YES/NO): NO